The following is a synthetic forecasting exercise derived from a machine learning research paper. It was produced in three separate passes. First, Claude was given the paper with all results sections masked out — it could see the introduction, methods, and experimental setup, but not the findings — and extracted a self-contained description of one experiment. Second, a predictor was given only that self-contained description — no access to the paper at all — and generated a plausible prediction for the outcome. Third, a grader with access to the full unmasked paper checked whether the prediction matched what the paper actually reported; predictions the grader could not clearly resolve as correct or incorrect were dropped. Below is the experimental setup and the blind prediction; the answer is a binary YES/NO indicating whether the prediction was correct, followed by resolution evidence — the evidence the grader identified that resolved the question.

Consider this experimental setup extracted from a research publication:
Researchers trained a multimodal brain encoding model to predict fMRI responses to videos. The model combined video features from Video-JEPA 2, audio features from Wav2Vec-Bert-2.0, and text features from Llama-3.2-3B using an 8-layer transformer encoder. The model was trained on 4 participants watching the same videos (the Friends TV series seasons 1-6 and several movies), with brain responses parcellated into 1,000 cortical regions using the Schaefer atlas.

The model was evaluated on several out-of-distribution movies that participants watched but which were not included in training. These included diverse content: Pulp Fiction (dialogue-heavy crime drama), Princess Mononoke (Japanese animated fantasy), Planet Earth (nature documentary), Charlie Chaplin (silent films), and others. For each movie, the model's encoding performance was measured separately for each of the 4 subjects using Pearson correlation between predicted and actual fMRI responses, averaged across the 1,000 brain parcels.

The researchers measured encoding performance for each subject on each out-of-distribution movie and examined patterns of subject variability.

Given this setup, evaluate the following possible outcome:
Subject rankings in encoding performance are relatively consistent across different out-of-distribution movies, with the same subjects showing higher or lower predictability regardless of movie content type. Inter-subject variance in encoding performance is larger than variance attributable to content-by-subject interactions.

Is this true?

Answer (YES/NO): NO